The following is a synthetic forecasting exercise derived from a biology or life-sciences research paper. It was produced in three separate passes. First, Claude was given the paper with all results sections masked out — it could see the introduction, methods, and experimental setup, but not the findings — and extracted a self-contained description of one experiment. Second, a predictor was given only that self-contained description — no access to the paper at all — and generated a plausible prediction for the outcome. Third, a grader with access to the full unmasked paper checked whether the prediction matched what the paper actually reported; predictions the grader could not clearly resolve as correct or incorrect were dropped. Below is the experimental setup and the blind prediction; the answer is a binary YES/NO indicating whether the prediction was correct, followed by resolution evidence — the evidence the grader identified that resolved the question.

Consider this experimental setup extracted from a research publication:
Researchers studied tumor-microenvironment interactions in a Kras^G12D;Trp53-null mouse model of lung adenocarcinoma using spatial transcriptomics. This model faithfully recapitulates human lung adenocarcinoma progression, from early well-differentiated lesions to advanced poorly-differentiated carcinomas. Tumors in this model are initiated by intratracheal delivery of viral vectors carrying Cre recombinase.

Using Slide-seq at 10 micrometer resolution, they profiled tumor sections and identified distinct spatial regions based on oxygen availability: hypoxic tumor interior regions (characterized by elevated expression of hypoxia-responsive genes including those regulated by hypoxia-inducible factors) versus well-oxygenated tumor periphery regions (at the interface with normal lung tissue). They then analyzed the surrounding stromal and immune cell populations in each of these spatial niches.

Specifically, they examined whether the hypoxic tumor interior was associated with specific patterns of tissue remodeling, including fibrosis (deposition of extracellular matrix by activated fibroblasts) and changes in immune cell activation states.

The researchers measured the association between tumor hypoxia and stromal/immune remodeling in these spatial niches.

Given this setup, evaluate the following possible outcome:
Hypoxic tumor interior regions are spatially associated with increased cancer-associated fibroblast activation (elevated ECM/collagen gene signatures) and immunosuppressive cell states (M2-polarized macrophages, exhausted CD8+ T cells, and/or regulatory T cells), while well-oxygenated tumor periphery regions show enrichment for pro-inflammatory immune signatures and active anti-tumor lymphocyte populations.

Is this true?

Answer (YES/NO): NO